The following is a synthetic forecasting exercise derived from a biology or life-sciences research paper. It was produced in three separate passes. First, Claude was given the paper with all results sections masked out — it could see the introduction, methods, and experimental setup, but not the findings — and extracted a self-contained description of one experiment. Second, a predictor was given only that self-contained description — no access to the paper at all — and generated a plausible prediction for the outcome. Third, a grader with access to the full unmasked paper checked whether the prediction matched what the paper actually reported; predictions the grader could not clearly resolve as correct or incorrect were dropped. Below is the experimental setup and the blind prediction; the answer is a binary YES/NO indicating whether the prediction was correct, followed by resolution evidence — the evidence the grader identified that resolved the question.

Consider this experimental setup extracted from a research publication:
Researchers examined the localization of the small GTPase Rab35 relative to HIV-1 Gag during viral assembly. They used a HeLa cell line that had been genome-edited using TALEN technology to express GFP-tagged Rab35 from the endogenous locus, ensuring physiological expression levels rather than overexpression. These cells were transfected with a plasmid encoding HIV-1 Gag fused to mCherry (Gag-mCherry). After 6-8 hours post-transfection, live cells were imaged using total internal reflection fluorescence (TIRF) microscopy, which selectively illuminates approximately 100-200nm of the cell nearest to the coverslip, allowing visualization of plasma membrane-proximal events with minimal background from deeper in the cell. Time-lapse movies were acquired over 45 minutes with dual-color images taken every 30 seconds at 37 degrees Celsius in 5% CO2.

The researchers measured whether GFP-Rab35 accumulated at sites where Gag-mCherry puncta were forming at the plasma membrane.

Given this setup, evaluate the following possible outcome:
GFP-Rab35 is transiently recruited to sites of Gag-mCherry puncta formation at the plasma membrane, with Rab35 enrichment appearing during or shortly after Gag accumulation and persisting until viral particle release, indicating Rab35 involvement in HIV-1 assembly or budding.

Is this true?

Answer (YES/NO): NO